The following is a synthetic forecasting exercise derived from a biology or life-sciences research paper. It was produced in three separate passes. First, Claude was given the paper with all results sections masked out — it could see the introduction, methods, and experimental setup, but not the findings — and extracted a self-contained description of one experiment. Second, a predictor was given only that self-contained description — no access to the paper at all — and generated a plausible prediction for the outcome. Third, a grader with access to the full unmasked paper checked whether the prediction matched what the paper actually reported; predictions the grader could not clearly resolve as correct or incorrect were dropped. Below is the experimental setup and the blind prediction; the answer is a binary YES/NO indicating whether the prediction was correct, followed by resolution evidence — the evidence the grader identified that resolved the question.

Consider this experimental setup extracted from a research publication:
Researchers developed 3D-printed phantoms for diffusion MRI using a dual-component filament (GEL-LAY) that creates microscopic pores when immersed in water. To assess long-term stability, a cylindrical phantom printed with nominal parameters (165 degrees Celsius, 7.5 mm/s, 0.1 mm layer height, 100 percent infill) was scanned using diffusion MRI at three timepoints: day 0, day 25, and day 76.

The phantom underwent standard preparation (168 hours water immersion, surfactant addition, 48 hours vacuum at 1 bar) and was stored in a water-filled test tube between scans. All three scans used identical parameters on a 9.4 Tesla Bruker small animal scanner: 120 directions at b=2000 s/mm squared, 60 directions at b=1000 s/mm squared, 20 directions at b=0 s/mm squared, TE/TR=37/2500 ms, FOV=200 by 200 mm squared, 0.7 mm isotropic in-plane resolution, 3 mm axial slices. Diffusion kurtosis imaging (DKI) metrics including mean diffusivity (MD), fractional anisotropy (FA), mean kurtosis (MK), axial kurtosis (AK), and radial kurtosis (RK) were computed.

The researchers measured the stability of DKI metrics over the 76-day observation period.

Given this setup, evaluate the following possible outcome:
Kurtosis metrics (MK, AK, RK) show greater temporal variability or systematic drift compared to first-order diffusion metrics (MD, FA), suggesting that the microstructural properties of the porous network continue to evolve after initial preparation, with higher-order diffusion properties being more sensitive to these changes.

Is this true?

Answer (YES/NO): NO